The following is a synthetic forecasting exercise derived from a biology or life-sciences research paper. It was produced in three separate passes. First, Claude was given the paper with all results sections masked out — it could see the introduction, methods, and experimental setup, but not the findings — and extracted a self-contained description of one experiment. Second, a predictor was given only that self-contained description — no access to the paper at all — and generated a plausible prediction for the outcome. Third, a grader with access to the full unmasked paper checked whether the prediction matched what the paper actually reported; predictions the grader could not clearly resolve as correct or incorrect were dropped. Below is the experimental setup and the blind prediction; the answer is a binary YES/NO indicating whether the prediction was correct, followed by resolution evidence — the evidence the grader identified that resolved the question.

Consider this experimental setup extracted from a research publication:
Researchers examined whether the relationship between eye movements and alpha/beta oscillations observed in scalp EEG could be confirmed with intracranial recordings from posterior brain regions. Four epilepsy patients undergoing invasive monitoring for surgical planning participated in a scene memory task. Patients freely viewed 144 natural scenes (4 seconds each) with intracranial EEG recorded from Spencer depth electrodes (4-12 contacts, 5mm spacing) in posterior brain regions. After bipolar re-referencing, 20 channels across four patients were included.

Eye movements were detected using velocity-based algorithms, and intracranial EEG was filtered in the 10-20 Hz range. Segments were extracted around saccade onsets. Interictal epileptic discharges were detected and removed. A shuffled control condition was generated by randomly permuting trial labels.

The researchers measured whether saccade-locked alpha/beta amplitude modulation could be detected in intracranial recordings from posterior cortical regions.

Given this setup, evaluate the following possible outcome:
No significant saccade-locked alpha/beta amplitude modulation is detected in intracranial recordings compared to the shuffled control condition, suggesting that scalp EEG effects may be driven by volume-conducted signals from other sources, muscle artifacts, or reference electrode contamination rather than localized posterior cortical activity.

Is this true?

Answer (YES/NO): NO